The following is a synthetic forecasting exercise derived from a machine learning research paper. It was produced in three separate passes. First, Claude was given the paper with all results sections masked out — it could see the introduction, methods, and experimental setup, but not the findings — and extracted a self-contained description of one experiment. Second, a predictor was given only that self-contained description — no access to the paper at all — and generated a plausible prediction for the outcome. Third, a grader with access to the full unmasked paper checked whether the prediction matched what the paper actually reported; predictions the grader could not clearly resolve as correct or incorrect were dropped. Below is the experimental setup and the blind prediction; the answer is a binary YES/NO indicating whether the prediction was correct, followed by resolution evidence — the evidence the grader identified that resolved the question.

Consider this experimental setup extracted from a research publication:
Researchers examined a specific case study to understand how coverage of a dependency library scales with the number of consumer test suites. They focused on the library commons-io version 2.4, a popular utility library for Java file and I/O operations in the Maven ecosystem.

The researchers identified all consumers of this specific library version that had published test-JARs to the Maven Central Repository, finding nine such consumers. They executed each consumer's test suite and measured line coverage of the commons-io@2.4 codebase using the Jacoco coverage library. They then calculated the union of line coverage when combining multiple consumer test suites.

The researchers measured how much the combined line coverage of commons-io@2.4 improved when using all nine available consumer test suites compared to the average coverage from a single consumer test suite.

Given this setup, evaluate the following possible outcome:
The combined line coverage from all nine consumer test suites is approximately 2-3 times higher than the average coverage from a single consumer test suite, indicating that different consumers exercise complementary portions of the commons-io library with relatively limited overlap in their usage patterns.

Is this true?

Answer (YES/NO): NO